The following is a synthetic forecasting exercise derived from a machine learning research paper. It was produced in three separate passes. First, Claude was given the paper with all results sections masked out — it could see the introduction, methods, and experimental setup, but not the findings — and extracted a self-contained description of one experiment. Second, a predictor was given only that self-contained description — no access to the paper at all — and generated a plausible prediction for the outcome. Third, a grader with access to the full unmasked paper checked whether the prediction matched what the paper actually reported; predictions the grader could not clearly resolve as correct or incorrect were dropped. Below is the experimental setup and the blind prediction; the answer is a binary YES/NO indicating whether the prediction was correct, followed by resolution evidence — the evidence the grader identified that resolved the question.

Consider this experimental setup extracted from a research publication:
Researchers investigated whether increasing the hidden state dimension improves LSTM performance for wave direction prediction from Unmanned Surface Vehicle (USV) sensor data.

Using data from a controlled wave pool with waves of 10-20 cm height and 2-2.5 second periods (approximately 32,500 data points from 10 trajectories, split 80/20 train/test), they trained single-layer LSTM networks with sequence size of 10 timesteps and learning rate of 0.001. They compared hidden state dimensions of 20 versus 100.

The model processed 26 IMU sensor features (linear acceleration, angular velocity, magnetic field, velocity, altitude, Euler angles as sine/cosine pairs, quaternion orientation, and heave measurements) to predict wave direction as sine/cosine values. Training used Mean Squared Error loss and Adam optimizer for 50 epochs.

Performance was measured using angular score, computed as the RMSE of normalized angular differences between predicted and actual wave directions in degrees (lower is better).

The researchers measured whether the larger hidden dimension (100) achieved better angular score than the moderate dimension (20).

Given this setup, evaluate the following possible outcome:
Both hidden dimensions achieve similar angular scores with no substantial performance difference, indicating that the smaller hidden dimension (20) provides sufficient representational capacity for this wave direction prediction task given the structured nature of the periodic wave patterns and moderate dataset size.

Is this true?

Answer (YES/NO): NO